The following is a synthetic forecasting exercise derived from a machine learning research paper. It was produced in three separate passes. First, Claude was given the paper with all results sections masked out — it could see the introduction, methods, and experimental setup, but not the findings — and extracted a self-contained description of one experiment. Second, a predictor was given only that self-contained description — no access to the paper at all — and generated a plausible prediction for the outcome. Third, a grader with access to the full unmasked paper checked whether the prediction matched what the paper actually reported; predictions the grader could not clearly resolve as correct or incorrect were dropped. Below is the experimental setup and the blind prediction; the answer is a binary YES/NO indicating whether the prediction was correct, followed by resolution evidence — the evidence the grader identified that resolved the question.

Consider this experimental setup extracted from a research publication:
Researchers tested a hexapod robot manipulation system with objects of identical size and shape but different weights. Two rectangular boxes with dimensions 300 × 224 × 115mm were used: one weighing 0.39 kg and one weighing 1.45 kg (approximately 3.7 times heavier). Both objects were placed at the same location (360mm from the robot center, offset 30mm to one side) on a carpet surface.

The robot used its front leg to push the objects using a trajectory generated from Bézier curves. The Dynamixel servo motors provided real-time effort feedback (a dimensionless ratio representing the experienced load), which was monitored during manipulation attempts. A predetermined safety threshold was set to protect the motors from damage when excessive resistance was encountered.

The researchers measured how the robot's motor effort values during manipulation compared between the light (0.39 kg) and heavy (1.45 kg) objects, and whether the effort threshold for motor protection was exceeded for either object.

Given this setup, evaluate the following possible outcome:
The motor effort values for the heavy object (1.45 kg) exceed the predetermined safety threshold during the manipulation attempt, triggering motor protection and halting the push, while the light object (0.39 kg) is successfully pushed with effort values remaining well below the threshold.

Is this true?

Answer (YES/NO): YES